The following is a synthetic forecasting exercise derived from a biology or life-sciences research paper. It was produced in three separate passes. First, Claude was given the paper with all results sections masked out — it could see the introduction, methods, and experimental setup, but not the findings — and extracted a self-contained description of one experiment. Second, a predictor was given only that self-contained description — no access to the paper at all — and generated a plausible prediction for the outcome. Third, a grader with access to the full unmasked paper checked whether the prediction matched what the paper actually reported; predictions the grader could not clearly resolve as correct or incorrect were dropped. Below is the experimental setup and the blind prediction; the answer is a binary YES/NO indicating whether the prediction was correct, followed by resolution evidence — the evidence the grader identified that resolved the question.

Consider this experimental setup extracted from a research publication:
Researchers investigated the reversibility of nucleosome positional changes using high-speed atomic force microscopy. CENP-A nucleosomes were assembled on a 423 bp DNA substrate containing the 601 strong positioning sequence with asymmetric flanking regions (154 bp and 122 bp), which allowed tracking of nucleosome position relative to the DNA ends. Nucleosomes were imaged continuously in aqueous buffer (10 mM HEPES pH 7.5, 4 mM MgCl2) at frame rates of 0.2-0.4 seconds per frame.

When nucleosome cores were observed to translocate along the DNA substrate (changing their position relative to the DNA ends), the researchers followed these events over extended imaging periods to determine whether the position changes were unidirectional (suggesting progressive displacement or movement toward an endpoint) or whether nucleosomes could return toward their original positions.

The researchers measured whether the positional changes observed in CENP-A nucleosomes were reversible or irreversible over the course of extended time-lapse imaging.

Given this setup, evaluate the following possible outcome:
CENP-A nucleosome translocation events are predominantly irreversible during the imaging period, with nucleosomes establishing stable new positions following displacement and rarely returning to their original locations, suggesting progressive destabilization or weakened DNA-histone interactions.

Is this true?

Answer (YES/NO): NO